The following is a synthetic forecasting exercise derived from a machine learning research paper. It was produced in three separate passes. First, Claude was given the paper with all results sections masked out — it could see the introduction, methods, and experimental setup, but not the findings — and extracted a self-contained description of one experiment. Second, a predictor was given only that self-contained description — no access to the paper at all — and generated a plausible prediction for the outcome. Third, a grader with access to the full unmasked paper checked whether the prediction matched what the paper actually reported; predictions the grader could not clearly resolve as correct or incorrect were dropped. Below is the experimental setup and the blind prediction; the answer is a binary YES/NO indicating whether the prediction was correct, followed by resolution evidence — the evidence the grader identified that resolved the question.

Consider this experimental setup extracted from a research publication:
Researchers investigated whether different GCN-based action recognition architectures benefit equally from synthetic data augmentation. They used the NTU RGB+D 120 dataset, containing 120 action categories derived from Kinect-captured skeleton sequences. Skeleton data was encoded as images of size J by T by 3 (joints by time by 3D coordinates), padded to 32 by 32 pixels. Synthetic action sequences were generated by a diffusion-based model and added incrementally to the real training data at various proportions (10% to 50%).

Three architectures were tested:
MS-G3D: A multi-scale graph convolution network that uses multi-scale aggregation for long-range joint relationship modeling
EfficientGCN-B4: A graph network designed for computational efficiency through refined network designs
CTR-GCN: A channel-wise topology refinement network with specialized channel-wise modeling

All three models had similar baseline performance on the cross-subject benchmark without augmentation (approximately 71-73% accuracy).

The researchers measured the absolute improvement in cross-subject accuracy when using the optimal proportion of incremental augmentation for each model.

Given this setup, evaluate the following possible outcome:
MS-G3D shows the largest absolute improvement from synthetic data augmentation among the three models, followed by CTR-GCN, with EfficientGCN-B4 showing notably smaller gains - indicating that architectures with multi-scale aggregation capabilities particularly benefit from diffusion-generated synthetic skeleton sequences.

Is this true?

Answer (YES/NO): NO